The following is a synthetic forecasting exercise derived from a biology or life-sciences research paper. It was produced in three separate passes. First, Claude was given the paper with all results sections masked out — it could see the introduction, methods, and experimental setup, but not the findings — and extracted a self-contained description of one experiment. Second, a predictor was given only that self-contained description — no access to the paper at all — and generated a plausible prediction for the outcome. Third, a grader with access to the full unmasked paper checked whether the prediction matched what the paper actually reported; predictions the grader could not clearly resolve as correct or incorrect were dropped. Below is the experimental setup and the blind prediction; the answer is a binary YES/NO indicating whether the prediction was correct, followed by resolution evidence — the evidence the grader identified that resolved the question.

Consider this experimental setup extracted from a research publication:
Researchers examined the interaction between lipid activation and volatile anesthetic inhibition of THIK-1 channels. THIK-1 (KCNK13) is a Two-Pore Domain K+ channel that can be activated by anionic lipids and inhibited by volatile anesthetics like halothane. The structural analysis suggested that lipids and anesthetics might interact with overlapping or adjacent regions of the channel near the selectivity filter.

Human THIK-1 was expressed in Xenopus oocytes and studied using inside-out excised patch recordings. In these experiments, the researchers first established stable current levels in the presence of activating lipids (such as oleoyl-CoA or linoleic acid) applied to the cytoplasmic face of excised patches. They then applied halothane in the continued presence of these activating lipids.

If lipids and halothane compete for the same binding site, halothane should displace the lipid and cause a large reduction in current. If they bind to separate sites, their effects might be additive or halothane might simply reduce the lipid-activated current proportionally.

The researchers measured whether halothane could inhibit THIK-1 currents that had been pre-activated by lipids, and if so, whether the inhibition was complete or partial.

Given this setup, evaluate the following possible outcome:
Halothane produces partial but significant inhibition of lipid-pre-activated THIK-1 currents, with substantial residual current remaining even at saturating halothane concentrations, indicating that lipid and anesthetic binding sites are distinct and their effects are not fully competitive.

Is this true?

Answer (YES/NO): YES